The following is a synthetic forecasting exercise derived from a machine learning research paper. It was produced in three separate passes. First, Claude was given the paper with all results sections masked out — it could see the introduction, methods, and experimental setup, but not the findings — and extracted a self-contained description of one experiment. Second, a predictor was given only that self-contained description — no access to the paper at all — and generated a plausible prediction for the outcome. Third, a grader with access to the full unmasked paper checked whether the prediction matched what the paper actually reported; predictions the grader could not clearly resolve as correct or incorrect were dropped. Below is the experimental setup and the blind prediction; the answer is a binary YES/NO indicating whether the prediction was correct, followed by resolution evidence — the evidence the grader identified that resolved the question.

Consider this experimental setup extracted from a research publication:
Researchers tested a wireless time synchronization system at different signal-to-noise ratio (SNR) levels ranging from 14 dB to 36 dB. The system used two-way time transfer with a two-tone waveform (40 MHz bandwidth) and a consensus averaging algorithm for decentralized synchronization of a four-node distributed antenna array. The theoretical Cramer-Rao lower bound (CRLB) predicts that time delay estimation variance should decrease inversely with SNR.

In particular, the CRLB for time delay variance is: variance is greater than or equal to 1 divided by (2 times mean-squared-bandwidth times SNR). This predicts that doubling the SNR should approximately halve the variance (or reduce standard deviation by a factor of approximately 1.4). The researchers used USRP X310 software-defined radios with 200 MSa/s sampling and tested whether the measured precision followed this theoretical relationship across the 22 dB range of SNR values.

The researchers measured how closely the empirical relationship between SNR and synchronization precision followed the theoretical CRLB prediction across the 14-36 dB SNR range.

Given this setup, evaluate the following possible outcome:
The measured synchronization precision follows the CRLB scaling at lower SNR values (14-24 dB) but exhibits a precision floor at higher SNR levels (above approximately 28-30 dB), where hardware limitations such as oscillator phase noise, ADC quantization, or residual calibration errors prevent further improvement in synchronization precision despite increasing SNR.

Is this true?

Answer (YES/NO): NO